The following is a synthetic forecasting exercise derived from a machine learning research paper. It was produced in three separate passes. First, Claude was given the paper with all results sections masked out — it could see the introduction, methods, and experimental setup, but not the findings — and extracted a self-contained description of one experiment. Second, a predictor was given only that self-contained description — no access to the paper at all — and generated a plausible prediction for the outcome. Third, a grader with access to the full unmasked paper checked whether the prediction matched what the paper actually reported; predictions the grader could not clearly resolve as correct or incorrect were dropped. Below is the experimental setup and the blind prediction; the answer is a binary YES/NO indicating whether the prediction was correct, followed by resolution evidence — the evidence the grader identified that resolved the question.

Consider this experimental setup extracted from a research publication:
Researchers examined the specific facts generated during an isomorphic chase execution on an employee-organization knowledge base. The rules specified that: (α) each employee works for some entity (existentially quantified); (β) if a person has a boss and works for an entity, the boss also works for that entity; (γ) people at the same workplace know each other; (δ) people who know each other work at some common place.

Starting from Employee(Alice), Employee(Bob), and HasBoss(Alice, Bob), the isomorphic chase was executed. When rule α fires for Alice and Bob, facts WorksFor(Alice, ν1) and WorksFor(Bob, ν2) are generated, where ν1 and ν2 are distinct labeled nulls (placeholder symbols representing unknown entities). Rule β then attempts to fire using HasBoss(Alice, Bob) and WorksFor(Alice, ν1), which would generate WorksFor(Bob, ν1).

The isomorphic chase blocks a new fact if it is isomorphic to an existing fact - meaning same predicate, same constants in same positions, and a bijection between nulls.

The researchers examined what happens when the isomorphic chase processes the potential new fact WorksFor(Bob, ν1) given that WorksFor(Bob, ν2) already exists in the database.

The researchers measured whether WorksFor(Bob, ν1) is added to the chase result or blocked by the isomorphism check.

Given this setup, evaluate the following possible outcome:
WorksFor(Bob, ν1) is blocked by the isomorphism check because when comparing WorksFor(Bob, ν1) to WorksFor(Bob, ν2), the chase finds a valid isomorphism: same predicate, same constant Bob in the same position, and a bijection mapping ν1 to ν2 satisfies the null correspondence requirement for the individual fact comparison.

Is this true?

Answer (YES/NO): YES